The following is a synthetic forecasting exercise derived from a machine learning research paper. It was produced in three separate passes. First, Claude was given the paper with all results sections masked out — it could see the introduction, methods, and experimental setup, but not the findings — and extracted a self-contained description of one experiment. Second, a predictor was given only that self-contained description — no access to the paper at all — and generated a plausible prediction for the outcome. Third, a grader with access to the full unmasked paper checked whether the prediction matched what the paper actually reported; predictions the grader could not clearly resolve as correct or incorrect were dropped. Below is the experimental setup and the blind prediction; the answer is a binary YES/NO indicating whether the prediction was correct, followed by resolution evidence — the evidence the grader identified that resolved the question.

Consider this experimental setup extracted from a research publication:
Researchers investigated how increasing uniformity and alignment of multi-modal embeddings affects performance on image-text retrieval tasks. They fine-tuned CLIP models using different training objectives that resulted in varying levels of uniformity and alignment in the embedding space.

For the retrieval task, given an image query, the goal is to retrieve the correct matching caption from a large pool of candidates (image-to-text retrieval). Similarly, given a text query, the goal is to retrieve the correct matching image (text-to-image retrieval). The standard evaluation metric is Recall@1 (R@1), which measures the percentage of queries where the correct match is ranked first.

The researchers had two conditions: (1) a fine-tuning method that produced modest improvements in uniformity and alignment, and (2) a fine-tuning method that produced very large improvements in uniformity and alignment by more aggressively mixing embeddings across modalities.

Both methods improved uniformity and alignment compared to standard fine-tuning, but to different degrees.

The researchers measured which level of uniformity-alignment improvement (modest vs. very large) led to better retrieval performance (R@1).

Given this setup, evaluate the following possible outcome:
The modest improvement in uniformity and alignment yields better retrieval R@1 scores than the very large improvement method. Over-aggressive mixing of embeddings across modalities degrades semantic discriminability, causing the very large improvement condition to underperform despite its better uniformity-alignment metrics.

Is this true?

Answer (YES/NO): YES